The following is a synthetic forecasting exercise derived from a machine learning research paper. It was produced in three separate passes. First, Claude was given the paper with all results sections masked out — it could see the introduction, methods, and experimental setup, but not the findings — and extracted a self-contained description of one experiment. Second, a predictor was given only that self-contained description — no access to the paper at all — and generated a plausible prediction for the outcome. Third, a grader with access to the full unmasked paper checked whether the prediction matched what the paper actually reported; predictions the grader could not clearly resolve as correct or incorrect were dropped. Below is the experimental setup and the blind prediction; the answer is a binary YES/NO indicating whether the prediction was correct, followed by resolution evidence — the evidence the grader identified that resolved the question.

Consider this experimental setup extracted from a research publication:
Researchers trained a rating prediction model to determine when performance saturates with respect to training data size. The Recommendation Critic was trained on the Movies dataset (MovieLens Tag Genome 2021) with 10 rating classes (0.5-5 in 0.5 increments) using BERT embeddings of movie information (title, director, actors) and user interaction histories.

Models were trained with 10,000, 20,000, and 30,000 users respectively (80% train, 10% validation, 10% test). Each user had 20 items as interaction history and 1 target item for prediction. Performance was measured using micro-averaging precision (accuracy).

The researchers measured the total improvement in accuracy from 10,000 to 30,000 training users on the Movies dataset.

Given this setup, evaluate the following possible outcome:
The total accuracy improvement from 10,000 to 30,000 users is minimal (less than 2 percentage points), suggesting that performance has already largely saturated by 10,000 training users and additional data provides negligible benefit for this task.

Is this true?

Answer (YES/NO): YES